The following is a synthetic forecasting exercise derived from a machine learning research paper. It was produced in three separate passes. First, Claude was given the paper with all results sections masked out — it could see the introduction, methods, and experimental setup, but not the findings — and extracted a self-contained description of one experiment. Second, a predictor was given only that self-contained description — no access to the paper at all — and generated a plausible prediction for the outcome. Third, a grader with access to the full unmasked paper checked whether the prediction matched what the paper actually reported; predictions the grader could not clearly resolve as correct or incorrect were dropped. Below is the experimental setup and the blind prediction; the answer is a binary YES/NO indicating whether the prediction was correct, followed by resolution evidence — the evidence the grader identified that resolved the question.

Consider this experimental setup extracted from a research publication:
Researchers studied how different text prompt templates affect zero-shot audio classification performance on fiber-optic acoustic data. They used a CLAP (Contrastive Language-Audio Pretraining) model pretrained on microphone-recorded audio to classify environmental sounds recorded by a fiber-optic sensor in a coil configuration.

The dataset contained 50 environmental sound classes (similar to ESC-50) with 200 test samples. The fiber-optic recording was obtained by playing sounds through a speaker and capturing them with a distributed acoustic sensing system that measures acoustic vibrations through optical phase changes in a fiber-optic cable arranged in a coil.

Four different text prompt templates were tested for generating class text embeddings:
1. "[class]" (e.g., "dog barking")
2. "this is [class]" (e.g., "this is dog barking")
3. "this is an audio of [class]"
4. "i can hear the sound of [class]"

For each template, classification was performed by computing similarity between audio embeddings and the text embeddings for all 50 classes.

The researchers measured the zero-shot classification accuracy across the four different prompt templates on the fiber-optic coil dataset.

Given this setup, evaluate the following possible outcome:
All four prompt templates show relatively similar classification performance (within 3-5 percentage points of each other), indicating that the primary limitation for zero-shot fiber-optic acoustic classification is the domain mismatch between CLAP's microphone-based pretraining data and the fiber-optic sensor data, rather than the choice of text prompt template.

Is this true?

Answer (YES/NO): NO